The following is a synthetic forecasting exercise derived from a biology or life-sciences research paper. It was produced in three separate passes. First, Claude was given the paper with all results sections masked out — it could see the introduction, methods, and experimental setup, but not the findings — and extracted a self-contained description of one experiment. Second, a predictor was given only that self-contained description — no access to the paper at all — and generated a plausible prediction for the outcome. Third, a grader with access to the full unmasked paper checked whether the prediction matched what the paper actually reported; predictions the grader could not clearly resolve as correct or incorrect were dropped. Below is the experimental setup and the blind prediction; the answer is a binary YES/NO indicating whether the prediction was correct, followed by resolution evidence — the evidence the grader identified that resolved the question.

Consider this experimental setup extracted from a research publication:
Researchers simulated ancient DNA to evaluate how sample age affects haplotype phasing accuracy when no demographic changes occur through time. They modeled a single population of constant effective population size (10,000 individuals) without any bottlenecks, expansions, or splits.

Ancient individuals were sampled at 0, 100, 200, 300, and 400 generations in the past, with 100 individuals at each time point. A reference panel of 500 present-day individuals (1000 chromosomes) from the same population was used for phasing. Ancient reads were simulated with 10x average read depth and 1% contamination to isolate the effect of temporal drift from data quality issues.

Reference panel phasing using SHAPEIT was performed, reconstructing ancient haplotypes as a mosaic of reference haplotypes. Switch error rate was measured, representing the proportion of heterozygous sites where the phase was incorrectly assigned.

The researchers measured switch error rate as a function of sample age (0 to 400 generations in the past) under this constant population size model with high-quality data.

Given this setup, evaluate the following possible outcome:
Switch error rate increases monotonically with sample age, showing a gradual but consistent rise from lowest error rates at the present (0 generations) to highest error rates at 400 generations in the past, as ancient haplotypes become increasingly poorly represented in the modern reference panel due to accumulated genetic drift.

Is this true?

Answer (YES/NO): YES